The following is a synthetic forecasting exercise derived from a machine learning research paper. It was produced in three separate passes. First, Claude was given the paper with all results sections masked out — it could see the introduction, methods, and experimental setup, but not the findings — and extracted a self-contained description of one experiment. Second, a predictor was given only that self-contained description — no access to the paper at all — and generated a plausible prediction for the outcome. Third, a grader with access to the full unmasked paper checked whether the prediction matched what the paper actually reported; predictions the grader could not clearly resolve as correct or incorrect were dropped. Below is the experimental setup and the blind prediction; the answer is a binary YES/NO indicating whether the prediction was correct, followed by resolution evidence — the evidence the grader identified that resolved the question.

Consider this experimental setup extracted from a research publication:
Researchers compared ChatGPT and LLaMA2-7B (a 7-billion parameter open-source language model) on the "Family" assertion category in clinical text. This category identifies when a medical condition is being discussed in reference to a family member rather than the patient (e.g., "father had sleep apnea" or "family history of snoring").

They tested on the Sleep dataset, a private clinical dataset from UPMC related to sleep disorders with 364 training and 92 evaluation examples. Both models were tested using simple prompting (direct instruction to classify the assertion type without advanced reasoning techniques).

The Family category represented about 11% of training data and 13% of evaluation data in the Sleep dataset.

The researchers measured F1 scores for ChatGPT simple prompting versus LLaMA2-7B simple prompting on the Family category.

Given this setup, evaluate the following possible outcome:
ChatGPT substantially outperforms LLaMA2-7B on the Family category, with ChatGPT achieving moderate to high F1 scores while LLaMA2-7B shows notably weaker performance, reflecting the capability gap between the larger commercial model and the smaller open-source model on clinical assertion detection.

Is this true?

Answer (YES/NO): YES